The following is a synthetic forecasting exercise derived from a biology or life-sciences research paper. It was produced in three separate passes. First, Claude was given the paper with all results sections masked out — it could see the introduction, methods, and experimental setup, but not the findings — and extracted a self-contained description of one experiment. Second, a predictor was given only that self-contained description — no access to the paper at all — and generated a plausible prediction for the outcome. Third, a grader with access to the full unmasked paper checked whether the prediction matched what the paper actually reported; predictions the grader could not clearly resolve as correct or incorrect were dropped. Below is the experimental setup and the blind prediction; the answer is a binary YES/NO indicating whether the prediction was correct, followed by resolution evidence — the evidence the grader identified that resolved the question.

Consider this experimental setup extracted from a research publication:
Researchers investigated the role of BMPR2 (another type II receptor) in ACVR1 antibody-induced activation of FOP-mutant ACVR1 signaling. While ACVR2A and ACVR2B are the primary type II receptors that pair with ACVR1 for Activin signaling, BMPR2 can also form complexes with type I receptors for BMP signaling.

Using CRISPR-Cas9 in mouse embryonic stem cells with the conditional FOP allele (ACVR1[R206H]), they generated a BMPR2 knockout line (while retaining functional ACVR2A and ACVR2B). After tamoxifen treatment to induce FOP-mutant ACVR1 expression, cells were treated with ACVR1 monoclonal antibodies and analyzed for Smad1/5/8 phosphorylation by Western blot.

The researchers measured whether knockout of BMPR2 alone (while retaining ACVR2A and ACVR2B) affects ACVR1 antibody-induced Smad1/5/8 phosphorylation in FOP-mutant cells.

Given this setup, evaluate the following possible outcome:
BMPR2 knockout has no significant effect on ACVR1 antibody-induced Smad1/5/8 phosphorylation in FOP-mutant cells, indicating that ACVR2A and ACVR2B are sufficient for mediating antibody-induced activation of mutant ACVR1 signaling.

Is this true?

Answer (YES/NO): YES